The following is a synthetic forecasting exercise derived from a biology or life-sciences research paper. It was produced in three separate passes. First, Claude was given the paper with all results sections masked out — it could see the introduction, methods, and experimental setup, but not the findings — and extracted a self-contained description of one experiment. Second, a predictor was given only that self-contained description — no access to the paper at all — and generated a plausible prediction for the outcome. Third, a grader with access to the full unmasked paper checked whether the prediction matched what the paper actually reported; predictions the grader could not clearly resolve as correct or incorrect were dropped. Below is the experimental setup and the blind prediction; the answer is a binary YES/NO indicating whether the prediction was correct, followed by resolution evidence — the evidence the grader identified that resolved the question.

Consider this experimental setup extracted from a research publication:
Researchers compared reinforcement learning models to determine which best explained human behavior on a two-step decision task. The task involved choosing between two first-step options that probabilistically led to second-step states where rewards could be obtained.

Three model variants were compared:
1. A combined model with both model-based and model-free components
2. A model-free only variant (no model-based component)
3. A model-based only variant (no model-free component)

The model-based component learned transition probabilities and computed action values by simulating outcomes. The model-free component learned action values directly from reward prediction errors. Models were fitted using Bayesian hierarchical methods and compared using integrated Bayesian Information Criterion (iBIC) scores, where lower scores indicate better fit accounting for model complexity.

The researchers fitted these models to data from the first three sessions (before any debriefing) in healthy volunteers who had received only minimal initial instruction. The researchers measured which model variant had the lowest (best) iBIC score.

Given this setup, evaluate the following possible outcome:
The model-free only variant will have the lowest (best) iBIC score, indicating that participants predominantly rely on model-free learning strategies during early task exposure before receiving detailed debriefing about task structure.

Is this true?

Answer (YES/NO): NO